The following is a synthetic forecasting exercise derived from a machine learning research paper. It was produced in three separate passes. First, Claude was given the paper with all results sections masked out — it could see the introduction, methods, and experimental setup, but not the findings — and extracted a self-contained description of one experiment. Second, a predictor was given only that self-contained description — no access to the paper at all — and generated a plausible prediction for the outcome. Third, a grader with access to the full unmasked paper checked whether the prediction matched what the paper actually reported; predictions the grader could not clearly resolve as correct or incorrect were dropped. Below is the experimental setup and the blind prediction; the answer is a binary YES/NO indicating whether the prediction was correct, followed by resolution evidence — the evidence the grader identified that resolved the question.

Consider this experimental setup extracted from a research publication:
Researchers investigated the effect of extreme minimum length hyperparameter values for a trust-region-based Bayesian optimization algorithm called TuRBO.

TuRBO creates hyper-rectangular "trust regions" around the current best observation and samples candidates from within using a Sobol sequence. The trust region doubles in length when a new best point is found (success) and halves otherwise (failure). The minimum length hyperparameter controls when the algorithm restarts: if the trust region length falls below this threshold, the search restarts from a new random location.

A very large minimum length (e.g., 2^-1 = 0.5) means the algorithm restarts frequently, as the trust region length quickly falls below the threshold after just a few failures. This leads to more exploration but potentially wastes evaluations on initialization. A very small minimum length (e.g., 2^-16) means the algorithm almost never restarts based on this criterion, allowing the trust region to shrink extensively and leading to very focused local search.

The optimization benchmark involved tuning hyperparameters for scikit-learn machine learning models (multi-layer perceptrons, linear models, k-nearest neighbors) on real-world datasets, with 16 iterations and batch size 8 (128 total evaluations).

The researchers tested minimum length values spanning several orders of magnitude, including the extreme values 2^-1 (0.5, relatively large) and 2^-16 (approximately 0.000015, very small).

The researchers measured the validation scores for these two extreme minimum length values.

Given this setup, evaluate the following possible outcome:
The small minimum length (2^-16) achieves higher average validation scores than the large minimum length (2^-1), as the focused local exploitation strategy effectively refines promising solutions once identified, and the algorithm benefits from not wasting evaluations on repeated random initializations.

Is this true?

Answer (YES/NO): YES